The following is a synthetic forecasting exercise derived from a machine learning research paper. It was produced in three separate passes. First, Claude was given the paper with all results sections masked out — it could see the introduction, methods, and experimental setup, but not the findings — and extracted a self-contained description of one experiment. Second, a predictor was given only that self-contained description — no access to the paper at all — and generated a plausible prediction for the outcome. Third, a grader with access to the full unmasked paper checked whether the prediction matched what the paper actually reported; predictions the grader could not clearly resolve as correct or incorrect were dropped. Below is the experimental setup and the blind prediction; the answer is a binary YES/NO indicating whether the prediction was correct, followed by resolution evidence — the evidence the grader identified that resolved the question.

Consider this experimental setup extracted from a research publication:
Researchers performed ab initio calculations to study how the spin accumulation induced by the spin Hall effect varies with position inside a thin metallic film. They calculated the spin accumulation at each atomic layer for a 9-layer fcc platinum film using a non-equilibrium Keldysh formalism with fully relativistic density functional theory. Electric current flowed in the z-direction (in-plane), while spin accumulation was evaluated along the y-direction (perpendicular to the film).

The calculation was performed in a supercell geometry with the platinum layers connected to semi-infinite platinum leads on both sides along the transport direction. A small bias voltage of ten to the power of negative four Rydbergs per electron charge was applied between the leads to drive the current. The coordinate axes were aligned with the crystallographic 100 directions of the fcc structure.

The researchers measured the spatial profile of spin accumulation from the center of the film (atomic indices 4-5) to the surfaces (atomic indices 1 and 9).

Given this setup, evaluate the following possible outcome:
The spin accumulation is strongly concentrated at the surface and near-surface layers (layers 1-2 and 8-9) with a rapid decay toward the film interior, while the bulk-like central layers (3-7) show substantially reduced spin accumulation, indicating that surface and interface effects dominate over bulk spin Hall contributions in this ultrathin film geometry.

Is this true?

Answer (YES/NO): NO